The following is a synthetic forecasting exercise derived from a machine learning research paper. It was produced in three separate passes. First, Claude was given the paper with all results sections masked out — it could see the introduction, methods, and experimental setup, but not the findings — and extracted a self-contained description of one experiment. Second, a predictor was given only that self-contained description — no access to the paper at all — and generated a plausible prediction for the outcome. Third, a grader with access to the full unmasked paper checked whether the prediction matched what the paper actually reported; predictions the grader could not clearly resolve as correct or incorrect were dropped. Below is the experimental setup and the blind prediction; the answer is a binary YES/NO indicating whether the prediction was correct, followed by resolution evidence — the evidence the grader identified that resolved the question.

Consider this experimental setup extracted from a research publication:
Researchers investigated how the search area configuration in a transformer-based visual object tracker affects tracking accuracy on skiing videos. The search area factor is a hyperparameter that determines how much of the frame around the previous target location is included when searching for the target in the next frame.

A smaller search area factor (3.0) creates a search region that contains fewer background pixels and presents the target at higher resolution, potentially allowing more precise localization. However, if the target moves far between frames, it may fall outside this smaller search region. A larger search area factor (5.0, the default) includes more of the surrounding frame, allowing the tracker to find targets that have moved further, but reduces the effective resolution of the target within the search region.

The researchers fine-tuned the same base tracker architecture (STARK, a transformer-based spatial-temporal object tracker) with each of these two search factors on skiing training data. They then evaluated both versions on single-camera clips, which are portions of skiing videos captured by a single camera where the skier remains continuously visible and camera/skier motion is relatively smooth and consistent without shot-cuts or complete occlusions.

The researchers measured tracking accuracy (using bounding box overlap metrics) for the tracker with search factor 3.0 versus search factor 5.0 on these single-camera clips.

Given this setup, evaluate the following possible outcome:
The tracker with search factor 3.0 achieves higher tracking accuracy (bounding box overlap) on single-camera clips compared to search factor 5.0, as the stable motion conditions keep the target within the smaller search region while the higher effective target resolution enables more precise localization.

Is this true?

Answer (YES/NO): YES